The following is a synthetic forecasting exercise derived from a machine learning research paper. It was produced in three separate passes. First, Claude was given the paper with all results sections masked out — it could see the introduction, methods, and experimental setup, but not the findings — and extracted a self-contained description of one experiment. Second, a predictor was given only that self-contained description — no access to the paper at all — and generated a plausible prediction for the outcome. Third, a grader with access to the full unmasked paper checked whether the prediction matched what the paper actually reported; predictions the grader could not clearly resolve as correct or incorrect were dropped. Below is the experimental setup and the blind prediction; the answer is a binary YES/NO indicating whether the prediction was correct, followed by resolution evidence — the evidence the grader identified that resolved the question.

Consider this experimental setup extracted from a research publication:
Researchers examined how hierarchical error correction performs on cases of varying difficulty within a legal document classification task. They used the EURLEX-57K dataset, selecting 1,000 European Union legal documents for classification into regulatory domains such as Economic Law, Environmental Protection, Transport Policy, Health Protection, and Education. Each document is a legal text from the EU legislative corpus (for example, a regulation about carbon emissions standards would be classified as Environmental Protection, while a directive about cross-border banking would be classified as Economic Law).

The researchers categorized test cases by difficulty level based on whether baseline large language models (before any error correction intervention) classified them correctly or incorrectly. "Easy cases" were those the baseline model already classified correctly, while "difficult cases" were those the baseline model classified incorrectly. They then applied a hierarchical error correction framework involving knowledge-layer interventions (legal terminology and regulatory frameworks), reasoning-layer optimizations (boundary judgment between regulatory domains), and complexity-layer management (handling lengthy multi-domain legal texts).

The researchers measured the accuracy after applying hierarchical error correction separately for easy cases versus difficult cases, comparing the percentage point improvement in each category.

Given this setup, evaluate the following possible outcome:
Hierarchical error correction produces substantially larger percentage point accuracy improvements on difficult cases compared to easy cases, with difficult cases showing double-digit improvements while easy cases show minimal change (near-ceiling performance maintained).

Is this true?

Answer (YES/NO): YES